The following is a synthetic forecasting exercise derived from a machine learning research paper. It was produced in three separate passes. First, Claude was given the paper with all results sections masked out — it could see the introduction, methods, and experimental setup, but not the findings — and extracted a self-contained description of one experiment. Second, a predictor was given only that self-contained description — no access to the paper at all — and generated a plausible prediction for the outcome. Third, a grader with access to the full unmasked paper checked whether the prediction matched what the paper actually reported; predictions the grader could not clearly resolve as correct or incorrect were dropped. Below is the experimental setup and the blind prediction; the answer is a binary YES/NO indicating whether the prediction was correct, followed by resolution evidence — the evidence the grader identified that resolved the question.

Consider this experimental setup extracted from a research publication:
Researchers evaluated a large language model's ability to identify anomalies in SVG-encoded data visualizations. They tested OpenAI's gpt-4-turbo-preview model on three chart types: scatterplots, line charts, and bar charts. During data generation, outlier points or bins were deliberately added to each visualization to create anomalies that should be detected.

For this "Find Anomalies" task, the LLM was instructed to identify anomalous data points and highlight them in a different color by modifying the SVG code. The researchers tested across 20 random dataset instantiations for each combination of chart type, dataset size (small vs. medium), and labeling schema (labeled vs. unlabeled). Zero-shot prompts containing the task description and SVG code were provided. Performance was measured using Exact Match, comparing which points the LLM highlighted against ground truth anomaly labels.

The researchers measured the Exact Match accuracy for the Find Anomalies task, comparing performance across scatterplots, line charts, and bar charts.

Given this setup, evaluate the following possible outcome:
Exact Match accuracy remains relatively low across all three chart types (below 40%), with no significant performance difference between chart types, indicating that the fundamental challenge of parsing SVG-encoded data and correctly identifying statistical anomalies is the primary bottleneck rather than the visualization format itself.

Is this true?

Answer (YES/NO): NO